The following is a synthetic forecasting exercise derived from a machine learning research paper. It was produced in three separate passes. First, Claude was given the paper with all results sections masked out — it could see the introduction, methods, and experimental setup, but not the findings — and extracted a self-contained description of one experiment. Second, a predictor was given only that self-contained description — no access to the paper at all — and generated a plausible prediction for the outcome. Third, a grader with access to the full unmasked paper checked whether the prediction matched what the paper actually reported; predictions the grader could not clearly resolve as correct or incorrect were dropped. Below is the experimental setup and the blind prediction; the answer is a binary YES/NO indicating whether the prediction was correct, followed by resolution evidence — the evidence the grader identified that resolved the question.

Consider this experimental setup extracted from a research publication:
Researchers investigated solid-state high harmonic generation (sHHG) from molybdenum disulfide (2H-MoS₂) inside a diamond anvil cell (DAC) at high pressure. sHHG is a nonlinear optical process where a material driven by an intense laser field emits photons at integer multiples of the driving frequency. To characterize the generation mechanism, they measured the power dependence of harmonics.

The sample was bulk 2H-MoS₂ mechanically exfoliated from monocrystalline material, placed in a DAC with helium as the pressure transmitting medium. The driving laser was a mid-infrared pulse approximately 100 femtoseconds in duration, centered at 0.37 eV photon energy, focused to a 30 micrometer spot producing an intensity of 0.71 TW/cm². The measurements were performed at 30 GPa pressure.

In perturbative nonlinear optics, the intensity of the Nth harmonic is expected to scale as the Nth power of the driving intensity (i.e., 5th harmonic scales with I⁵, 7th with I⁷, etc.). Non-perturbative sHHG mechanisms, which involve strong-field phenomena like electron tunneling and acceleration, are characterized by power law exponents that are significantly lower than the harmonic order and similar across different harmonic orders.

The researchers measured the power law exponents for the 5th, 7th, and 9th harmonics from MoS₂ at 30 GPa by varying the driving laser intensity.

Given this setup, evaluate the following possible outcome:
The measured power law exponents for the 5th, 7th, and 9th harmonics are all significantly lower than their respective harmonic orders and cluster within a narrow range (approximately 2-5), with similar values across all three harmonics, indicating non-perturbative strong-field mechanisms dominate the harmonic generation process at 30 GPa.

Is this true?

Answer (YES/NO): YES